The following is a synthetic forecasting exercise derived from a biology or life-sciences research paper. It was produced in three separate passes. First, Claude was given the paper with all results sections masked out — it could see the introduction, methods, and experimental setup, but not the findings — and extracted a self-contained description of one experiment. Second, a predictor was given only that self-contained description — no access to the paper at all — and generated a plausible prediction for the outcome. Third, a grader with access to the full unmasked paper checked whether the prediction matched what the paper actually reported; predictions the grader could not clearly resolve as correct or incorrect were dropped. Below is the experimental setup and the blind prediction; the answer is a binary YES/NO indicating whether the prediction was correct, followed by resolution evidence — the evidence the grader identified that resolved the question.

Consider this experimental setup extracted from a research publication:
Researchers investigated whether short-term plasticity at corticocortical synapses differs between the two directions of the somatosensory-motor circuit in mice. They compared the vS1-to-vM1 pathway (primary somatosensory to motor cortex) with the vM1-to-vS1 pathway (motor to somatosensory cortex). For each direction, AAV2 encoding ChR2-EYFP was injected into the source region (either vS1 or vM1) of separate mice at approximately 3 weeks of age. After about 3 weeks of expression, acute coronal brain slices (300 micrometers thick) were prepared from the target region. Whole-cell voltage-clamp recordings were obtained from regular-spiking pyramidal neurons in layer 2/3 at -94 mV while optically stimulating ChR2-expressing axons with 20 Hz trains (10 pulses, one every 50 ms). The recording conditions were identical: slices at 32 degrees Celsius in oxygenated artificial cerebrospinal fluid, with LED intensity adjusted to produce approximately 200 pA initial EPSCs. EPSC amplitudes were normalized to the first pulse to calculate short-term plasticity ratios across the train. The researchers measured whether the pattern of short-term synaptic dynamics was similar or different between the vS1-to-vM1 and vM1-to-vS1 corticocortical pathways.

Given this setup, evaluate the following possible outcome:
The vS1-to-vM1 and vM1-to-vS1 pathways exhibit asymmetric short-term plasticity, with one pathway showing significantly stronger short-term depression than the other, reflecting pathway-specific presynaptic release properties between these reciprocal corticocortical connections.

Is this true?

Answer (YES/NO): NO